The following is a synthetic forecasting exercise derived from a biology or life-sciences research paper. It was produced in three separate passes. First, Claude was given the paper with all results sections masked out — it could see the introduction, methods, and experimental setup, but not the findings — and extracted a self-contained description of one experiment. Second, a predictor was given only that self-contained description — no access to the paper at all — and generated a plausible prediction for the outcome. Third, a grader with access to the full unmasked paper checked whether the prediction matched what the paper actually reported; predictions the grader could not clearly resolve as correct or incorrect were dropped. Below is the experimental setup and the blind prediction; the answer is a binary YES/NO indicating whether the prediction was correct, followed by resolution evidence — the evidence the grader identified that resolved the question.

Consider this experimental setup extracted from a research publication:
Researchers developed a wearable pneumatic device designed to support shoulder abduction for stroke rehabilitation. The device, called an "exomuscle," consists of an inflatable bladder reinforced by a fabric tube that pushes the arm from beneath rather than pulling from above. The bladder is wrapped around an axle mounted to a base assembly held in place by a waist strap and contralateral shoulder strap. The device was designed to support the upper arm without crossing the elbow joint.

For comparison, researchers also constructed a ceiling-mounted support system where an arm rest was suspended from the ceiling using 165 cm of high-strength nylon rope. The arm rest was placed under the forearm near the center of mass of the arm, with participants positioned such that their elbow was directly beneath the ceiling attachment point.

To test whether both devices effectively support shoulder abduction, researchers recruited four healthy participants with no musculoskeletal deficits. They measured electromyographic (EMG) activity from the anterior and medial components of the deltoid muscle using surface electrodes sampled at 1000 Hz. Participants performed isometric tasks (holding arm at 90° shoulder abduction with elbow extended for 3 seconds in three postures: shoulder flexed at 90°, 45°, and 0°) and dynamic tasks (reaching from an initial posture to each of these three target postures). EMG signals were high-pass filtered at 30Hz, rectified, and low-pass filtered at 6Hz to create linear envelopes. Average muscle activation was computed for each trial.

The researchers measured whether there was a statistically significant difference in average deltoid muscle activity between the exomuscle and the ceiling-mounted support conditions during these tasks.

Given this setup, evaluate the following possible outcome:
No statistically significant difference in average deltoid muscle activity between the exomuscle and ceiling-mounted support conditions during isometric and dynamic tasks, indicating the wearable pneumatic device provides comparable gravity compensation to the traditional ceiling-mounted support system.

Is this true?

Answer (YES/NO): YES